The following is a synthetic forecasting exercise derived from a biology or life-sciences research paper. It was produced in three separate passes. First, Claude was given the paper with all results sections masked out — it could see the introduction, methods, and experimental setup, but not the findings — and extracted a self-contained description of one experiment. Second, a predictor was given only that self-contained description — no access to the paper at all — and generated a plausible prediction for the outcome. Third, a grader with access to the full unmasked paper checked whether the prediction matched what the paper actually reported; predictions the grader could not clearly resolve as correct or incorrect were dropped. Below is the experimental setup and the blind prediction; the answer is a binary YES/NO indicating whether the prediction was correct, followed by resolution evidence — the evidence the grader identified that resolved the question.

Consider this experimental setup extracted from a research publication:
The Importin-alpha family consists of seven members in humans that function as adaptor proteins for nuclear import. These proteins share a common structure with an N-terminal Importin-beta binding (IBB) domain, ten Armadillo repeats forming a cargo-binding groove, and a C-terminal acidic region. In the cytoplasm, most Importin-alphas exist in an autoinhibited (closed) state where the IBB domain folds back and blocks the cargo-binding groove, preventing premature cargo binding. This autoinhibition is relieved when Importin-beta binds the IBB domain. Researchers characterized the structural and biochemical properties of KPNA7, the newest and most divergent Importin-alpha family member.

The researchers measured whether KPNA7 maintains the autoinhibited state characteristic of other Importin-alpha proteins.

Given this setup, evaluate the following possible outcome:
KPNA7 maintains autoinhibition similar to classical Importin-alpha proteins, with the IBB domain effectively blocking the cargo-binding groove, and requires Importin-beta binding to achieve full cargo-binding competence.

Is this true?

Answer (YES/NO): NO